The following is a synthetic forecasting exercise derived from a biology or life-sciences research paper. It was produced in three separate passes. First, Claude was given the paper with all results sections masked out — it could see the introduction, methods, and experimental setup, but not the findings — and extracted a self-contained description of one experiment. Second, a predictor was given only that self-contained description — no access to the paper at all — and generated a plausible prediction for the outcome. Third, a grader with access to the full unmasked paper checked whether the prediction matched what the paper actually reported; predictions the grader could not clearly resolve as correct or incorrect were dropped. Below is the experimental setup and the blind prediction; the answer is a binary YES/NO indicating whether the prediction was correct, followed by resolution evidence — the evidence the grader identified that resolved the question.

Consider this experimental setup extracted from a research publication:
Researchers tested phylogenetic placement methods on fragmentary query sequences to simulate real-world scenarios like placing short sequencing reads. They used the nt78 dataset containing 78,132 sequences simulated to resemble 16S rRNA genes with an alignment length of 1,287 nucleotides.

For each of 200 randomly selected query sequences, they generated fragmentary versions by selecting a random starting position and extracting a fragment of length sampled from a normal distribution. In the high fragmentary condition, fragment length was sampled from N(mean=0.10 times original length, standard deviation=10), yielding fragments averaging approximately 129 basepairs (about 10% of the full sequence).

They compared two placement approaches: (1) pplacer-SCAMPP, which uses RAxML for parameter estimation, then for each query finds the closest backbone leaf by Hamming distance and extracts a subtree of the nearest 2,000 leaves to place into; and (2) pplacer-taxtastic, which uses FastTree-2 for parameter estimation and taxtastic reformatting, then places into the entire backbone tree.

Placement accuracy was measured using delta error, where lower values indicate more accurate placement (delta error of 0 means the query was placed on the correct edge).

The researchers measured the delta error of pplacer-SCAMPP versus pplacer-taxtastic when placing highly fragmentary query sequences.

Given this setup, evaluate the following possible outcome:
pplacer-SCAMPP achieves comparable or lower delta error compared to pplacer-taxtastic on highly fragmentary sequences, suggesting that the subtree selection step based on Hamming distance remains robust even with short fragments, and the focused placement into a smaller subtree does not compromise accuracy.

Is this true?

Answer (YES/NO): NO